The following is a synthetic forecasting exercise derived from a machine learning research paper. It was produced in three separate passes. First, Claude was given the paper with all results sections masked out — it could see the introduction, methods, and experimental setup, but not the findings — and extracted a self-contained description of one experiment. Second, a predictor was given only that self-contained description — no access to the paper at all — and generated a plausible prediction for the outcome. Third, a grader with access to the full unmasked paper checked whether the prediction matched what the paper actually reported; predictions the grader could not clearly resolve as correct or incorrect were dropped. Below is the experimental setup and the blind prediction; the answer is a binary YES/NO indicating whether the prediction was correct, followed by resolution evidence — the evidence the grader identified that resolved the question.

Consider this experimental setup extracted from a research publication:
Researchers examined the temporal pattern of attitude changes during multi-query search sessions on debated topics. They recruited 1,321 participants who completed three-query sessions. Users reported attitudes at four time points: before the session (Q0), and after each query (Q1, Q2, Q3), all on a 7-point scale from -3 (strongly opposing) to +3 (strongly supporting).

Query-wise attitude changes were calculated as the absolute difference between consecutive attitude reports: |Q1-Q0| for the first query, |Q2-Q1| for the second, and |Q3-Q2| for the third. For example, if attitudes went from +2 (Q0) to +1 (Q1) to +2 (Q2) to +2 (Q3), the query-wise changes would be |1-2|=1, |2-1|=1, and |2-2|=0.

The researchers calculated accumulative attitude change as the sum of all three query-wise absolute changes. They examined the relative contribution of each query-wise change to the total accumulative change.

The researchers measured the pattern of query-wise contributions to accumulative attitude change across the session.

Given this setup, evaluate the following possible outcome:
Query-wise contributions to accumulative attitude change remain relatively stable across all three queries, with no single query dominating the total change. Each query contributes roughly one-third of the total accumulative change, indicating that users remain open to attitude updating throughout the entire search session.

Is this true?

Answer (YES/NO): NO